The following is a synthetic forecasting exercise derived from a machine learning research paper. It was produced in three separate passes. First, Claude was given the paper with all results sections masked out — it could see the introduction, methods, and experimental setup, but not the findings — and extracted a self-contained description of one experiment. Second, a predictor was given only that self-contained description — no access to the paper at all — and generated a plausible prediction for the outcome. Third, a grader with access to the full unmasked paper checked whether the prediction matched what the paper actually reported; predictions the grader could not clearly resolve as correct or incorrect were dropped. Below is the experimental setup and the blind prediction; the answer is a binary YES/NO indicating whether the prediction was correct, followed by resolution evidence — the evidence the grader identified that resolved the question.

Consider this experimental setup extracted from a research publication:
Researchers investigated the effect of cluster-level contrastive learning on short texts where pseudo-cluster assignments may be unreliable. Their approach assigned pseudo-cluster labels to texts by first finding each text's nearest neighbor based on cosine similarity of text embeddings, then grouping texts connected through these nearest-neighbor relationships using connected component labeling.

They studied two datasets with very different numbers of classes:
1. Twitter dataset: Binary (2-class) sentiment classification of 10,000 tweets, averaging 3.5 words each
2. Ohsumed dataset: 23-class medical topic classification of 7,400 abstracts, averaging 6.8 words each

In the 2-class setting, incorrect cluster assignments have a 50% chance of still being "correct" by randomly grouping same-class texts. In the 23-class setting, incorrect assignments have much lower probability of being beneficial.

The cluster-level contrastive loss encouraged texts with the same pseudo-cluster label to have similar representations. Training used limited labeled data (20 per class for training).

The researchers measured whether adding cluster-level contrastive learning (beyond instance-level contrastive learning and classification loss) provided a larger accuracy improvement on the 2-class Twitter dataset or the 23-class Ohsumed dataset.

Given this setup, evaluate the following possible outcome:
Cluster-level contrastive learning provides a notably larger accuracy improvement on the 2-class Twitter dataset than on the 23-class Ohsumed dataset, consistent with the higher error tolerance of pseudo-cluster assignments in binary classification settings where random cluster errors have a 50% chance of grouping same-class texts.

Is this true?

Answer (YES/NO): YES